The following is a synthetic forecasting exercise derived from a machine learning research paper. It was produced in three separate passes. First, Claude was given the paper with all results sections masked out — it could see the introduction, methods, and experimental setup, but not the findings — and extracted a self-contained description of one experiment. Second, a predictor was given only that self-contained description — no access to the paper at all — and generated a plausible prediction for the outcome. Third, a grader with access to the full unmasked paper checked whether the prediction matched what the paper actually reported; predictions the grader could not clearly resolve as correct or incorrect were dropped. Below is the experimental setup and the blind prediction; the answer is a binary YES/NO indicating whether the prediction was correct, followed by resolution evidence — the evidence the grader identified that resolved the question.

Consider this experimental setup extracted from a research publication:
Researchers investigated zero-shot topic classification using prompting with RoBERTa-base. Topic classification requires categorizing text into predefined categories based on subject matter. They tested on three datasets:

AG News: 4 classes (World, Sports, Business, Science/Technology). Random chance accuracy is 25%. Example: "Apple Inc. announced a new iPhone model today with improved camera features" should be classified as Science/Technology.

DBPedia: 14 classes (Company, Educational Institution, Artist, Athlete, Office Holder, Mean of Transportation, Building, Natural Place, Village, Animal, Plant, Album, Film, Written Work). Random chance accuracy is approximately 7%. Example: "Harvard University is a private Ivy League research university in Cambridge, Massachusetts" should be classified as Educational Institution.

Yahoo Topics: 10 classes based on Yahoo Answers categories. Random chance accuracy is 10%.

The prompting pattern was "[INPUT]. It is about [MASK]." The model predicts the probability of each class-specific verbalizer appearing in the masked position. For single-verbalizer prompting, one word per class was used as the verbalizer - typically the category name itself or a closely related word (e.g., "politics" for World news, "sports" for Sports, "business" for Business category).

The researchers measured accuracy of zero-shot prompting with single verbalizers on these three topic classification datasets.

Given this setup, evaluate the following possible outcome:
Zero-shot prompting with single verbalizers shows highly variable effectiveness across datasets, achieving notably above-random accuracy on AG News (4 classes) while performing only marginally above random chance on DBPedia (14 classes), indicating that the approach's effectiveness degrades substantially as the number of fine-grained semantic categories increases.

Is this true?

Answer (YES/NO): NO